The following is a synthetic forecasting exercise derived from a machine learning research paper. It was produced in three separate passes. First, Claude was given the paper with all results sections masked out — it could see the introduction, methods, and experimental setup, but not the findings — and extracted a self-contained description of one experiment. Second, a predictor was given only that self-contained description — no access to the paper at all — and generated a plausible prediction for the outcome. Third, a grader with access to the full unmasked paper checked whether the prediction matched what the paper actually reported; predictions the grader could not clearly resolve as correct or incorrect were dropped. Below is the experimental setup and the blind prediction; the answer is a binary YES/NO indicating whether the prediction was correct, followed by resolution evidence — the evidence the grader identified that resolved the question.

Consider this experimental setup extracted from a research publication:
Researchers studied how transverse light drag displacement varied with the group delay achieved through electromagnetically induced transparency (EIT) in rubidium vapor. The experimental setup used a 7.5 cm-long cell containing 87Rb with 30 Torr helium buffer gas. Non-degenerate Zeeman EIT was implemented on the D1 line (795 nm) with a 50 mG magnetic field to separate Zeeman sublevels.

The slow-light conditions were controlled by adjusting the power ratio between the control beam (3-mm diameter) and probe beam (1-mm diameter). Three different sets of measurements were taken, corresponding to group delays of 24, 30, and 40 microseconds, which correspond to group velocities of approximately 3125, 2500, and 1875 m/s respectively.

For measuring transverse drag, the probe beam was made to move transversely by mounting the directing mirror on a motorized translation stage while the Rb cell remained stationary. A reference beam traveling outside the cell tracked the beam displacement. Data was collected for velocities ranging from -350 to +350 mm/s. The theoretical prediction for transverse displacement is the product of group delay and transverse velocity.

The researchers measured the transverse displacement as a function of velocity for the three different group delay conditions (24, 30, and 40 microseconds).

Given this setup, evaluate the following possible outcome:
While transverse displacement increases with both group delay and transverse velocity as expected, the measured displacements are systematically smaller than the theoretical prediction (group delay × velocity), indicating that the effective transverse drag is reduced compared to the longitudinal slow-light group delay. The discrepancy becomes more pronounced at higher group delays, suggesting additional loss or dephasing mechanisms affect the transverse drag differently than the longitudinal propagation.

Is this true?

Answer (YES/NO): NO